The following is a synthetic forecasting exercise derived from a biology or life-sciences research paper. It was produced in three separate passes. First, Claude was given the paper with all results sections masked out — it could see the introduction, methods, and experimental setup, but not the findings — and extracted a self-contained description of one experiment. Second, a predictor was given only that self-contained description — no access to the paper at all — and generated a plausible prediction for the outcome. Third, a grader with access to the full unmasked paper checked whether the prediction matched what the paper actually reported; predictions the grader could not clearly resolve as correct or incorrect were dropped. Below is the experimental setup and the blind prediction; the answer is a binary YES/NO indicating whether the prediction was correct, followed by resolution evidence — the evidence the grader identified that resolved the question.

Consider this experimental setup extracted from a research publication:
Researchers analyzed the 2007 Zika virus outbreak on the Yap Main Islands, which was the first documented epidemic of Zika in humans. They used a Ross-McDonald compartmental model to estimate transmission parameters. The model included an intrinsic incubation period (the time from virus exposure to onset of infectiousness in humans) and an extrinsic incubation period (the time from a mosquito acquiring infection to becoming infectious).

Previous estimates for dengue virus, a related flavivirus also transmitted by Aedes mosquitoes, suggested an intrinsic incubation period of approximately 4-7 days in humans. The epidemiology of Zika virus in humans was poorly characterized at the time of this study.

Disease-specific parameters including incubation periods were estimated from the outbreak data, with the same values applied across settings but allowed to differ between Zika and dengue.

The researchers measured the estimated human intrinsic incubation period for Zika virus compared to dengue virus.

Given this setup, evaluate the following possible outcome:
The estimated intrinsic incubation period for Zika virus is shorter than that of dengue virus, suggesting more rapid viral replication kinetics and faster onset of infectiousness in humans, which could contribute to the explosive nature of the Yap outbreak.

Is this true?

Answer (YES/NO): NO